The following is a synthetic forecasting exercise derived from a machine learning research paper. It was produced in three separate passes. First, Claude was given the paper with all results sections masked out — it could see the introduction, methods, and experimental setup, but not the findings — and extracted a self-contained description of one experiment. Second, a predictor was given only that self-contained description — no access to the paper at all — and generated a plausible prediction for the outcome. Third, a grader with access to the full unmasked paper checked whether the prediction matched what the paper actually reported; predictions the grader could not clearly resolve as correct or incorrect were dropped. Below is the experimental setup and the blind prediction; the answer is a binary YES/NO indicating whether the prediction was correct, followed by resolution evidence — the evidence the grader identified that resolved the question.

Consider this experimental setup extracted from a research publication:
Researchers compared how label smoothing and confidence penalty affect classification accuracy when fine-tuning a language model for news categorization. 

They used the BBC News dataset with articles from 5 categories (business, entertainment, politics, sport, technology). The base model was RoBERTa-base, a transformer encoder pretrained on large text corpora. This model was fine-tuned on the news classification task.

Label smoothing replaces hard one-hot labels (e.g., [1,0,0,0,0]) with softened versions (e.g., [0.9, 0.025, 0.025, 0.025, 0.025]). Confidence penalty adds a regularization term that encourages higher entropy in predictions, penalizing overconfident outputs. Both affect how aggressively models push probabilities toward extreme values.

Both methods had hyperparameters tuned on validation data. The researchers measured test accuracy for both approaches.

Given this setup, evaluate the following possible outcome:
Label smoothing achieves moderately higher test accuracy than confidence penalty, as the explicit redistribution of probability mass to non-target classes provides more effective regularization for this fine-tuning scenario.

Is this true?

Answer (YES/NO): NO